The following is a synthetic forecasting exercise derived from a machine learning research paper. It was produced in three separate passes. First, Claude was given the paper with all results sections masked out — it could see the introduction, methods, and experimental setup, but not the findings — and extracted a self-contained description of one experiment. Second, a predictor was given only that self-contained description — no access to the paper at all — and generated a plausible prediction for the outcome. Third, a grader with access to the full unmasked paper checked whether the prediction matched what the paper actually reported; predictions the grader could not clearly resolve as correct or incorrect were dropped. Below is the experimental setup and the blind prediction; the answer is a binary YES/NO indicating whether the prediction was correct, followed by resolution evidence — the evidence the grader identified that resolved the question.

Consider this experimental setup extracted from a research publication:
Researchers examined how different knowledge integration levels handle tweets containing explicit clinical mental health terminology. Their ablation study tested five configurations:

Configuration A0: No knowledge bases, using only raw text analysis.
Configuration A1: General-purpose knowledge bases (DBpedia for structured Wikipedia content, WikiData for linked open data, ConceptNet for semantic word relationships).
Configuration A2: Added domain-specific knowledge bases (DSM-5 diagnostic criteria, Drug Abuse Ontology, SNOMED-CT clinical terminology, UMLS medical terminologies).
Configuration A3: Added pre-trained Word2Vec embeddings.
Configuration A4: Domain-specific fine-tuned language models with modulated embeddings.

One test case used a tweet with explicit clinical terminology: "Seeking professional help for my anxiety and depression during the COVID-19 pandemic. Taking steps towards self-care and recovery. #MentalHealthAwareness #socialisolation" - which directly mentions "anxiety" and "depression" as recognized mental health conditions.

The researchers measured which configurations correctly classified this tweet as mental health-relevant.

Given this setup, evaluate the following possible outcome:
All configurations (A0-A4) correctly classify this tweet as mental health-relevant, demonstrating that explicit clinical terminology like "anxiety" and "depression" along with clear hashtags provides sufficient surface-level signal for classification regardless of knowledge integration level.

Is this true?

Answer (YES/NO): NO